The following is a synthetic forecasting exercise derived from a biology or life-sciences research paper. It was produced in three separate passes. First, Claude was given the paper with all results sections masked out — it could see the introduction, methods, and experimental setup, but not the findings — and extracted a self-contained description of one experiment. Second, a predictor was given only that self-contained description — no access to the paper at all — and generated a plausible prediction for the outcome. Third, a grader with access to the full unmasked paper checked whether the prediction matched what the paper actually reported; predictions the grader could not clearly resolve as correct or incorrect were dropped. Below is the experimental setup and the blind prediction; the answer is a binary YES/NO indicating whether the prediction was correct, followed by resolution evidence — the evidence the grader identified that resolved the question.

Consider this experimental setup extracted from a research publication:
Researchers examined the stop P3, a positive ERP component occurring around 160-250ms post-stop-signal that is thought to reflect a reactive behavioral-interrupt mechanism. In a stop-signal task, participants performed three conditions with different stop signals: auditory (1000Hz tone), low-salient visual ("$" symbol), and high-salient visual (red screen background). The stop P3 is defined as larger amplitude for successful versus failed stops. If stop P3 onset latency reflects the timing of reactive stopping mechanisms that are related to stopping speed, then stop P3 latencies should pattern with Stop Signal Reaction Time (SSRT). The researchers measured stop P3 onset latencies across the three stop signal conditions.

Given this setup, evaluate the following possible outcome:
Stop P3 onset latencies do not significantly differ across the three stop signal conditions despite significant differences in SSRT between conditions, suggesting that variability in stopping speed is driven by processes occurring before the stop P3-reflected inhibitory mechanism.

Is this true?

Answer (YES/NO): NO